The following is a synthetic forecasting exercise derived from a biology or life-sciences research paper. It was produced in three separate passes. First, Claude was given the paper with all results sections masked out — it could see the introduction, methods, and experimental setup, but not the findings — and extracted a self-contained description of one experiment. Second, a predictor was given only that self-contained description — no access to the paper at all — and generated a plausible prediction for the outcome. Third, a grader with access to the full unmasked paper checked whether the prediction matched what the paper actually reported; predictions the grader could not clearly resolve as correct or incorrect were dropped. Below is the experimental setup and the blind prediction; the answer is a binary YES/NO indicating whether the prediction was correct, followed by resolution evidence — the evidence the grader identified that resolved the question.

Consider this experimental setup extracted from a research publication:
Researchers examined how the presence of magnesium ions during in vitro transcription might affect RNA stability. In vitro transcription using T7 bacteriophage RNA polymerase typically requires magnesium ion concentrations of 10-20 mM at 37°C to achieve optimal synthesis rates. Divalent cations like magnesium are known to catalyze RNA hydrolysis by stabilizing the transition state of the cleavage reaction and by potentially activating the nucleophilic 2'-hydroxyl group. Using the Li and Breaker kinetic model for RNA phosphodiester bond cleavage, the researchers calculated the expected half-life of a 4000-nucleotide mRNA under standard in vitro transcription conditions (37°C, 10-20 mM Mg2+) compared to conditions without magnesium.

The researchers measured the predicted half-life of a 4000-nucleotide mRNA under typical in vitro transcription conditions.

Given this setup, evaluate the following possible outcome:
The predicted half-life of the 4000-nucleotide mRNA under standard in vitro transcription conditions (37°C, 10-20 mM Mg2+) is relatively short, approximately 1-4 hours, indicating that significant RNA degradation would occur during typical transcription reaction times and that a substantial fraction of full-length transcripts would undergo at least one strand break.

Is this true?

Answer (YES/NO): YES